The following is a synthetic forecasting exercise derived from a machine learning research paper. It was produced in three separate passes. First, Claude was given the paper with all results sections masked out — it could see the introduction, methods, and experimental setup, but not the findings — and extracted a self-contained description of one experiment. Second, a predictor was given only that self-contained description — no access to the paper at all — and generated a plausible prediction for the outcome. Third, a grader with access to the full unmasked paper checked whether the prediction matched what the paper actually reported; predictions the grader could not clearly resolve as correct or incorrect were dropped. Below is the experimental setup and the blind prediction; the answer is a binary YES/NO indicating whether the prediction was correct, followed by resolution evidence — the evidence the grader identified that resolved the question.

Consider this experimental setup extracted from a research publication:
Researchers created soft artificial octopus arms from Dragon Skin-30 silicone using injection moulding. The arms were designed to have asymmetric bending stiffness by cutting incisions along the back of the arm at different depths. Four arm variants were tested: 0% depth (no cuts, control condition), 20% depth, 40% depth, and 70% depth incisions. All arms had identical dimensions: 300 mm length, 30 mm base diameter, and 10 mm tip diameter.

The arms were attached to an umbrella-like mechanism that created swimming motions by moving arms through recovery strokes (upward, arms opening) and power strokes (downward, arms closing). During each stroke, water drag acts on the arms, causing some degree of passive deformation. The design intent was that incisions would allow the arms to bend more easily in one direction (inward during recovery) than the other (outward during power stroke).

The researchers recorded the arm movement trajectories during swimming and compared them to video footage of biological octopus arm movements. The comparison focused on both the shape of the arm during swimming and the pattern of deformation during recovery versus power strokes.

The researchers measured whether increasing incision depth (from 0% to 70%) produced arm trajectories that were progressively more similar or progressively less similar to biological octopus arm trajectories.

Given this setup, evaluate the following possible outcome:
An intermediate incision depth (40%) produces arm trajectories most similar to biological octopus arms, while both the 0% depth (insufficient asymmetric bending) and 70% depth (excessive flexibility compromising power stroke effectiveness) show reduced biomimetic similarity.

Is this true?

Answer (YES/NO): NO